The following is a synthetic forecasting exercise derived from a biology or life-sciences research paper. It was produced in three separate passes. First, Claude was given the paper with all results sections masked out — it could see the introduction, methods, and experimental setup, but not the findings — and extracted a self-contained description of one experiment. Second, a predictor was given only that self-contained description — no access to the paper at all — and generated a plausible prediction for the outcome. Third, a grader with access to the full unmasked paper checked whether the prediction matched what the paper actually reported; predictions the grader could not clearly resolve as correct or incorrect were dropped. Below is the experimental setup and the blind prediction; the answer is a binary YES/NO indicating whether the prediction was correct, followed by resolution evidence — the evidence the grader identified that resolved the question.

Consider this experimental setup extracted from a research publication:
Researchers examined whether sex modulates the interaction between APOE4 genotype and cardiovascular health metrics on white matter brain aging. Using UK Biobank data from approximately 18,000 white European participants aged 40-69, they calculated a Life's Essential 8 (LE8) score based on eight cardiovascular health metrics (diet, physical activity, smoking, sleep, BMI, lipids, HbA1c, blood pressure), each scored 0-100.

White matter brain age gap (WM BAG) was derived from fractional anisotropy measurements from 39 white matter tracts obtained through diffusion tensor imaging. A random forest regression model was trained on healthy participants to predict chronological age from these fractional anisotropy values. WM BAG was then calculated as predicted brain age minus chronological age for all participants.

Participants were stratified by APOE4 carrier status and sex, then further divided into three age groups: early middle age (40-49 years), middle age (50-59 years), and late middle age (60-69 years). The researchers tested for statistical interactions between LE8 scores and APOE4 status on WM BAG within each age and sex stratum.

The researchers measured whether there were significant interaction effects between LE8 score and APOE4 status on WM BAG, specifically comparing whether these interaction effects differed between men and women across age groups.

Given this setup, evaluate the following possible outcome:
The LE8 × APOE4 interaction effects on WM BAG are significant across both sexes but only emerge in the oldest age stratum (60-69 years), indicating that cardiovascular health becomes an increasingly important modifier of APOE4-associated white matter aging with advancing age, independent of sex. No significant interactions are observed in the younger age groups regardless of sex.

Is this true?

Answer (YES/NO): NO